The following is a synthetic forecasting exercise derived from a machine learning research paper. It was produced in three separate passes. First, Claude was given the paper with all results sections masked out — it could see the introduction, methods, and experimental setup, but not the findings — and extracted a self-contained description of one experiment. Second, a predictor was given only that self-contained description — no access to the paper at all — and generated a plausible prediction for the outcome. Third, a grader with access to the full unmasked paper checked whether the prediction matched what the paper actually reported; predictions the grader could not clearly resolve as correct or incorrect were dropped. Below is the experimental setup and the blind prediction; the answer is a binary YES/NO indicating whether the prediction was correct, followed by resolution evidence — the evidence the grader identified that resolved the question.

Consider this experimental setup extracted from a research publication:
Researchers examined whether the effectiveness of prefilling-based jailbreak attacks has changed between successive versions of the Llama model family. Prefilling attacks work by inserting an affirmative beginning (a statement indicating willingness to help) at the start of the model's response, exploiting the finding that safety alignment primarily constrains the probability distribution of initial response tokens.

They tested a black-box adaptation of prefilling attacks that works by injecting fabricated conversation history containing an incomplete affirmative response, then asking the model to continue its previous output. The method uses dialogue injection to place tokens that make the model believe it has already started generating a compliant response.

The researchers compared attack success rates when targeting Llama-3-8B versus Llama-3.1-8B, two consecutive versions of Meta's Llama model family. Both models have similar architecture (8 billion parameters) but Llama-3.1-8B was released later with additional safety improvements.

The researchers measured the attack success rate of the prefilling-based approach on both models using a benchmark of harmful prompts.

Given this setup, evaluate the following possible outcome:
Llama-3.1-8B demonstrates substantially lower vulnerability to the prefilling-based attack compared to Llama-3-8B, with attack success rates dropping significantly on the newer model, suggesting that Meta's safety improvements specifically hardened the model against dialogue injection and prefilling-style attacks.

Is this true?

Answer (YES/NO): YES